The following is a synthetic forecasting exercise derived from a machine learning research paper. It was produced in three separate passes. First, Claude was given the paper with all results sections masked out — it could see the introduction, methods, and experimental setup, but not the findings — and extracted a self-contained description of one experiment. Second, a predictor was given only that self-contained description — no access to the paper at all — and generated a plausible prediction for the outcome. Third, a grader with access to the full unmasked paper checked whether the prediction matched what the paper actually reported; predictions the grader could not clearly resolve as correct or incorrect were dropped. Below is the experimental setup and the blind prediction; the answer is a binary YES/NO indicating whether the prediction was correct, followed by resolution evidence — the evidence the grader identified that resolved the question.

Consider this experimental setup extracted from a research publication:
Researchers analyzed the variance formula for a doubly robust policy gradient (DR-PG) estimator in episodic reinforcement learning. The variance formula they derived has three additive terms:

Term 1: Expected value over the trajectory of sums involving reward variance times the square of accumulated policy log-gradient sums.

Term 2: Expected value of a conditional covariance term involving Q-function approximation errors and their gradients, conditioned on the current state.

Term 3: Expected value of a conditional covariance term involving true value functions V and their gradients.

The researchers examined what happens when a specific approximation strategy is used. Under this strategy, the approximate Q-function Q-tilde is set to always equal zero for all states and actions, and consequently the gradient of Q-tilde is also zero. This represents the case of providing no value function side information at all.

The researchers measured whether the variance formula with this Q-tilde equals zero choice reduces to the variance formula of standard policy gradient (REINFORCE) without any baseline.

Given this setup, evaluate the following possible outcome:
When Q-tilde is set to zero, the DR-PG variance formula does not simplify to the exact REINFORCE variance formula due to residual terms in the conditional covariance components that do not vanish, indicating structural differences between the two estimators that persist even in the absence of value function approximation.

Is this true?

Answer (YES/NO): NO